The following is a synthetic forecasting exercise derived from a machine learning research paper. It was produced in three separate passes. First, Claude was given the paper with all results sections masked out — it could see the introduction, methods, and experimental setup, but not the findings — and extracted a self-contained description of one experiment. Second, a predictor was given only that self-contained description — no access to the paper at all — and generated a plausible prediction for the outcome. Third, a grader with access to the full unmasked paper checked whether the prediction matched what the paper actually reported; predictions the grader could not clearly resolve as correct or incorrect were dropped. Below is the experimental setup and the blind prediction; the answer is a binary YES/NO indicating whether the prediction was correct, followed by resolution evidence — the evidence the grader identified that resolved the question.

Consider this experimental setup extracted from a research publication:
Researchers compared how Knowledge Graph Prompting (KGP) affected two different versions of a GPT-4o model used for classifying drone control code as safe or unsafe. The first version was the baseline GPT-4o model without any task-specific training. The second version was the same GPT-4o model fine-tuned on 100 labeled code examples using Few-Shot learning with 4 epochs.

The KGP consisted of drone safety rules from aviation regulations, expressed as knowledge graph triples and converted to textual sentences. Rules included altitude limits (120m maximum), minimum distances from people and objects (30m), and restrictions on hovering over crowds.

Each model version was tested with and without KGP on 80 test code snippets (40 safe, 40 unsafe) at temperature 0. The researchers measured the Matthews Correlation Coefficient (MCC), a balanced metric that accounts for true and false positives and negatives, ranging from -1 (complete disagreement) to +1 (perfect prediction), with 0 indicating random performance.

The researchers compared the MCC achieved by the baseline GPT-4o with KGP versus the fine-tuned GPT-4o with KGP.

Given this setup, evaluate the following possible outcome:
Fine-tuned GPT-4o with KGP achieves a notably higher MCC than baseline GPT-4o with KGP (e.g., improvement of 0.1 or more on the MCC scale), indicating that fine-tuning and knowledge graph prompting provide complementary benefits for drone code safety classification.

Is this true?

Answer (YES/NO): NO